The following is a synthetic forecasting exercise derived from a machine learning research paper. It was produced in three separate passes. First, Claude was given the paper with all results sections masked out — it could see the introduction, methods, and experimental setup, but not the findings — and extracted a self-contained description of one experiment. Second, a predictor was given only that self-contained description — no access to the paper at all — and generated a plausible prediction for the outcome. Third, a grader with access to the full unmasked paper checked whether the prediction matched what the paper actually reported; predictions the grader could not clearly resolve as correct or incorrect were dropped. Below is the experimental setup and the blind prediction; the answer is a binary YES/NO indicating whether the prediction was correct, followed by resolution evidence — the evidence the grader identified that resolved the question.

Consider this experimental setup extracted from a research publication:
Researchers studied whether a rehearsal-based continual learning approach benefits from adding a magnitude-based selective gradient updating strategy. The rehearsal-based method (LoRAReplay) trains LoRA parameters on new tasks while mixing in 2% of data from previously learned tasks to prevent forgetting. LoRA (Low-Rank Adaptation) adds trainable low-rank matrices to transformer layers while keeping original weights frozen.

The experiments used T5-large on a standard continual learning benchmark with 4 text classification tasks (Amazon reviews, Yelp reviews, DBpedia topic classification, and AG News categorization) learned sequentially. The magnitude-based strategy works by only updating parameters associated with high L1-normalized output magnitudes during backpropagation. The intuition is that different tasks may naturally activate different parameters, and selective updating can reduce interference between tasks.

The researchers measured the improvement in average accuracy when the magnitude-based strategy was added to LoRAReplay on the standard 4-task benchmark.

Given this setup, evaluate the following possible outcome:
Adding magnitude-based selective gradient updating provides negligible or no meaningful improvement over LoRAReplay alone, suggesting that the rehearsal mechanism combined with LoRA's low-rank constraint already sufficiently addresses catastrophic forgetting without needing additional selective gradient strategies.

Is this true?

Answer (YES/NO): NO